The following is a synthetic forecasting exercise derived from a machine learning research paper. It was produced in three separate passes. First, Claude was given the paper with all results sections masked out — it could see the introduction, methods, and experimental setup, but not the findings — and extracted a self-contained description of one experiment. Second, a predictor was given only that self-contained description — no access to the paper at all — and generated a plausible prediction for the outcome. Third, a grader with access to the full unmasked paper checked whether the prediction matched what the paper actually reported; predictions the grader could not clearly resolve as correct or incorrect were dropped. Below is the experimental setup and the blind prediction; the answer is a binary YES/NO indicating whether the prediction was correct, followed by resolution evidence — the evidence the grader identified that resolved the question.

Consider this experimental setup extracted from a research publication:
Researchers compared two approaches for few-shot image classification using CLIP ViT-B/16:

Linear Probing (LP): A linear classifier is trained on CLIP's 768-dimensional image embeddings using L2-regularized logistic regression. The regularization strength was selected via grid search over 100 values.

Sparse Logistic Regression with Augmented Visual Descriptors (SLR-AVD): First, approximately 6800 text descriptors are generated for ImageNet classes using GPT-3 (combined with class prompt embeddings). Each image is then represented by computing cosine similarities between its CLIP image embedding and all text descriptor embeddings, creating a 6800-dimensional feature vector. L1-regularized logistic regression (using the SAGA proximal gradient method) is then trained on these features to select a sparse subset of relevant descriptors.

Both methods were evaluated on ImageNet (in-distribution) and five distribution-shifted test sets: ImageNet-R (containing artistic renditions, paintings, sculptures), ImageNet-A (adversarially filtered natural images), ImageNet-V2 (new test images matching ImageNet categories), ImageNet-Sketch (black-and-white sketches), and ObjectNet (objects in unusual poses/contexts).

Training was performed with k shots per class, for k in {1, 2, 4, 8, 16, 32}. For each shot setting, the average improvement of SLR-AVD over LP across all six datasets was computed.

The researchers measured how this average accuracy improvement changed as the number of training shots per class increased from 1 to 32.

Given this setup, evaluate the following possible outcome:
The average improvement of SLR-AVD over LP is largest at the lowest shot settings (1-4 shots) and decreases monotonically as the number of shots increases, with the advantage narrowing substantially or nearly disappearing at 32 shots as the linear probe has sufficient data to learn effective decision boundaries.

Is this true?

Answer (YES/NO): NO